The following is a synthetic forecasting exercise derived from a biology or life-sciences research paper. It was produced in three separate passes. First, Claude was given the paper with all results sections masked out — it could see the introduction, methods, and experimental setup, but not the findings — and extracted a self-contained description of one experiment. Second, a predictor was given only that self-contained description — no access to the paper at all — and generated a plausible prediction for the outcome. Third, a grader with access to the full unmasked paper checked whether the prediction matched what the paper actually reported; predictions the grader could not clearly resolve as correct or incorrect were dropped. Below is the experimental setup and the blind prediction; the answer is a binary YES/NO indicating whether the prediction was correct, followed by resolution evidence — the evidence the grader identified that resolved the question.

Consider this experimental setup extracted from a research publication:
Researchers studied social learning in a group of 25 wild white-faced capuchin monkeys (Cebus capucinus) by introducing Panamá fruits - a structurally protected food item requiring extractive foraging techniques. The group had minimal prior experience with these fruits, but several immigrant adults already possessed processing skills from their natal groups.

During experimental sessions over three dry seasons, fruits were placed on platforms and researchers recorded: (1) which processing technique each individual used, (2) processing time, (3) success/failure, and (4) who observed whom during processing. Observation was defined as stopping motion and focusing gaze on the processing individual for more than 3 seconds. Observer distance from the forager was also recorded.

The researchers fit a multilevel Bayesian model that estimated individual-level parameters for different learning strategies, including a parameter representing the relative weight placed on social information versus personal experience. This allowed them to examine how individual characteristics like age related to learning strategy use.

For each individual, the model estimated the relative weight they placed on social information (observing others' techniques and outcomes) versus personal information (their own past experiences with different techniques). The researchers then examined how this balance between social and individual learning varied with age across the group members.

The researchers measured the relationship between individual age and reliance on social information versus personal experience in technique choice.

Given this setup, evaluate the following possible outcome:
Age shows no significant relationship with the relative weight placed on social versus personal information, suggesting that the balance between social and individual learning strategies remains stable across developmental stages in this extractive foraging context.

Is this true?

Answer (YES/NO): NO